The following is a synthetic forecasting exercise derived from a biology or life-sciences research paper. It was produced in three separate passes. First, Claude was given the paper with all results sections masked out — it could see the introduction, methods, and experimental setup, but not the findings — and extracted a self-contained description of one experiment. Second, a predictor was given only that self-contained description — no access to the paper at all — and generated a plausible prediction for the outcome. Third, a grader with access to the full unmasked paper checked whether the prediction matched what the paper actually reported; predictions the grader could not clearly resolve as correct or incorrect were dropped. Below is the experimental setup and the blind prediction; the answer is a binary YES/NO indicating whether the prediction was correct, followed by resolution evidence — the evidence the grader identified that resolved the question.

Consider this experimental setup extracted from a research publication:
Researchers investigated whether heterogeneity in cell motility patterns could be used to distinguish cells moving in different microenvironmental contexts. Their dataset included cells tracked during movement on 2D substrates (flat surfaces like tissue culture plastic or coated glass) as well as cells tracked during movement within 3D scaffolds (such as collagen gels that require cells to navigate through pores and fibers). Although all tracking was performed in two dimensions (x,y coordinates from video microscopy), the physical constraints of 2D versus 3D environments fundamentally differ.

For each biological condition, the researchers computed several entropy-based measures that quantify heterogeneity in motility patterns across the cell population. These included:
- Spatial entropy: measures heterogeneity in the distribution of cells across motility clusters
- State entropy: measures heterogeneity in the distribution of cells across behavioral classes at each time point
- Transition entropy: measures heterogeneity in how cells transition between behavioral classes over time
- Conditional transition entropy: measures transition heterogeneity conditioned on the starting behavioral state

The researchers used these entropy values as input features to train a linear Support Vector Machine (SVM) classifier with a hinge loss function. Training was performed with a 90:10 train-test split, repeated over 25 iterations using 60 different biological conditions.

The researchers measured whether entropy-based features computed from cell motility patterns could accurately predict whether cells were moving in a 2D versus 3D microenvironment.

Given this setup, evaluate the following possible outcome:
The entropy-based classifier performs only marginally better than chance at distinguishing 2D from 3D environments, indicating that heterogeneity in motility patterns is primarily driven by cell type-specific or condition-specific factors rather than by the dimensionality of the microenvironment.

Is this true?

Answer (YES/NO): NO